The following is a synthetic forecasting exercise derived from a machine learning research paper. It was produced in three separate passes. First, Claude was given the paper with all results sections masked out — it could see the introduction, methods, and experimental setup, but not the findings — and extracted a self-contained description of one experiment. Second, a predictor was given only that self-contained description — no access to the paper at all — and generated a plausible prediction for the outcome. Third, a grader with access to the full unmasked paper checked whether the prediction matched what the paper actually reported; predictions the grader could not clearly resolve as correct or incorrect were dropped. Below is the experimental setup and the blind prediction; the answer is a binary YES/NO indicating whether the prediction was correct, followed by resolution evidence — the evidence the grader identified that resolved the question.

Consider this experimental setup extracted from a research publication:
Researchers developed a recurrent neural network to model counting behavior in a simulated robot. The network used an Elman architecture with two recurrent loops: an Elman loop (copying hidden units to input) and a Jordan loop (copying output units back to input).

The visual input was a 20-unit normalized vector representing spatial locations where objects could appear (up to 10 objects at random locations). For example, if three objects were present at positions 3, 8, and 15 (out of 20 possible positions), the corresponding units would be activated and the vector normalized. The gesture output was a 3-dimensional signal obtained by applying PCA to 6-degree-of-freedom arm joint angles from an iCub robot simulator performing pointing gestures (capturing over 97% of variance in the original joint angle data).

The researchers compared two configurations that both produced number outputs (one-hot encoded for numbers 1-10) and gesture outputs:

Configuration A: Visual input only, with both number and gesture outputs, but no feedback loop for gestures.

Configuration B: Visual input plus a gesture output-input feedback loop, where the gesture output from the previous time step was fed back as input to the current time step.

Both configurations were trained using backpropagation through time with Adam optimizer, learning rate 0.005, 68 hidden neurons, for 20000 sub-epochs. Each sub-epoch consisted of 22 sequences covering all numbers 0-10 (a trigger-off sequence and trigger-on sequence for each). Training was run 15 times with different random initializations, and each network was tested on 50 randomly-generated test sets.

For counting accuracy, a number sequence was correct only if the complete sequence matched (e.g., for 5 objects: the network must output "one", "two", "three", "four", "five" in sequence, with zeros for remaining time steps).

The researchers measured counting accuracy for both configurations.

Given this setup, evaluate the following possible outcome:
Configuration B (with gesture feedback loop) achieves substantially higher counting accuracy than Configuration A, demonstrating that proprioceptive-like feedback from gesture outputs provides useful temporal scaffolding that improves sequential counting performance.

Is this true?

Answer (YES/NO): NO